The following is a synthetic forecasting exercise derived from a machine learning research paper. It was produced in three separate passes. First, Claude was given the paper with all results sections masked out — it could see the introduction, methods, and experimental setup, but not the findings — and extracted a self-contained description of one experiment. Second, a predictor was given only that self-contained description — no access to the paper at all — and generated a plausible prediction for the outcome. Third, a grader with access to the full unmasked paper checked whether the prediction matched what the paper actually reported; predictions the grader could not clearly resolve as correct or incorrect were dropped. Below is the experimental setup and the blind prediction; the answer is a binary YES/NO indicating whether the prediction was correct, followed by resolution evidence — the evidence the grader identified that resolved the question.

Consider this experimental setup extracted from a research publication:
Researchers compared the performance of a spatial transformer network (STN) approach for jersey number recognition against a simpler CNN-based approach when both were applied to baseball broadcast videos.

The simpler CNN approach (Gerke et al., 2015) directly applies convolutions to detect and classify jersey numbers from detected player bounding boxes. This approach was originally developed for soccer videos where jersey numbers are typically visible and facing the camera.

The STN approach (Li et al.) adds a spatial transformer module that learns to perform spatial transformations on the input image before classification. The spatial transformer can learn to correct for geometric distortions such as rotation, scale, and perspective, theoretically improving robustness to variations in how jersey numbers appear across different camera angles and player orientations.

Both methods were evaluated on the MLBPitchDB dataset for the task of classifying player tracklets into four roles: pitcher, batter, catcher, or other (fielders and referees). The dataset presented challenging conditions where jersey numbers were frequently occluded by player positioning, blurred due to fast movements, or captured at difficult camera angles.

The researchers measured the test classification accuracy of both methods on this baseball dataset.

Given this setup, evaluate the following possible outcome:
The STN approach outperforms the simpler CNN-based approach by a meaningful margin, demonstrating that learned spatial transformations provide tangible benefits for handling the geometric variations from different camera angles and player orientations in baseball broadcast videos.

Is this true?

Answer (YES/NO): YES